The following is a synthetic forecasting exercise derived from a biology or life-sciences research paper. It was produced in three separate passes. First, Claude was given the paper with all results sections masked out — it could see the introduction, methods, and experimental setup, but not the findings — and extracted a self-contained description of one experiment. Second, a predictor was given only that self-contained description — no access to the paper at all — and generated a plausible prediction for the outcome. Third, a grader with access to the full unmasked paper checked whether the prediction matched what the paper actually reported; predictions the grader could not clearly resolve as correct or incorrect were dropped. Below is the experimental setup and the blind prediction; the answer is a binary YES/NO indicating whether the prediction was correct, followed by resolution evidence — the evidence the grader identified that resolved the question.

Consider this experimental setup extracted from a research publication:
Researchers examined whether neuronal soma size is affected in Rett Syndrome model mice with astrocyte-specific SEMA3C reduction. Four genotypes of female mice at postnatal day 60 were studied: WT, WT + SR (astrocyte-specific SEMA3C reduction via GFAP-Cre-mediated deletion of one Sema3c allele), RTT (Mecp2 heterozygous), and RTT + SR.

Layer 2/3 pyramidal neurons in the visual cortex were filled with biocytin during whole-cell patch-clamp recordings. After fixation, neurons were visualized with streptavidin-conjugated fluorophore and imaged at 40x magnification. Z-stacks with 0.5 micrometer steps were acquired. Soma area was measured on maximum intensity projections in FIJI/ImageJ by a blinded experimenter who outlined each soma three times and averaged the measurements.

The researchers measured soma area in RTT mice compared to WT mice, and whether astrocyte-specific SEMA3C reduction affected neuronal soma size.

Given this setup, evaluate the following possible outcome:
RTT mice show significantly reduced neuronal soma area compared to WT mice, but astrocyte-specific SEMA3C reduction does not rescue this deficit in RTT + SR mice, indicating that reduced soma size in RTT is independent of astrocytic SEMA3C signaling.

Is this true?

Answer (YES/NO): NO